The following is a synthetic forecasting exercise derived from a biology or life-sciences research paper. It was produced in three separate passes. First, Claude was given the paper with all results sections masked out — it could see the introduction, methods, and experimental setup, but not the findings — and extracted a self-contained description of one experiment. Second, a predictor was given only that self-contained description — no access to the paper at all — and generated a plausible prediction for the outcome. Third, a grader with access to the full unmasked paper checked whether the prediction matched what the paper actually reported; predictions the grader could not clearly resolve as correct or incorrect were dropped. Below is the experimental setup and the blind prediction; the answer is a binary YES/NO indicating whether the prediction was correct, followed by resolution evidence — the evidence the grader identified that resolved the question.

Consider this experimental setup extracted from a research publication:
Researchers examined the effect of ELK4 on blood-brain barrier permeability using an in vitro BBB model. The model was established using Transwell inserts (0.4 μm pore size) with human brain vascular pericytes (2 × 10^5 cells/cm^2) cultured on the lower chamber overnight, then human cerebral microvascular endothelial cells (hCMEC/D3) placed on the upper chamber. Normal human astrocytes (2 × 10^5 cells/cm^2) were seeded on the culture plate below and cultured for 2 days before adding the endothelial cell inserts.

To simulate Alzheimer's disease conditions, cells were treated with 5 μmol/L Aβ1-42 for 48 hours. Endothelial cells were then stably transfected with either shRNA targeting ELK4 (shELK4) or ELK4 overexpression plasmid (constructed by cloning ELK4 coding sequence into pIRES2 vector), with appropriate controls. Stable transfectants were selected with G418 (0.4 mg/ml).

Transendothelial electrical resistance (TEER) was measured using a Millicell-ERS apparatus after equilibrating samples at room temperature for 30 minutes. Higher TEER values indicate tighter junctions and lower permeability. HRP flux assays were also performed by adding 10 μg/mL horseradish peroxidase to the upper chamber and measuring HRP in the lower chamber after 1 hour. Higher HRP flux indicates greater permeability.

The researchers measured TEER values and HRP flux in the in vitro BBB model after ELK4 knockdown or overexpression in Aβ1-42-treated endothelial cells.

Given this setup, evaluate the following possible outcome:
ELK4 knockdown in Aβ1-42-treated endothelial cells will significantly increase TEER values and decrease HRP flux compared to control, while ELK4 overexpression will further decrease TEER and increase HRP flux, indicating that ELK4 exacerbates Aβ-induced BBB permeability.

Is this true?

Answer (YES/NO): NO